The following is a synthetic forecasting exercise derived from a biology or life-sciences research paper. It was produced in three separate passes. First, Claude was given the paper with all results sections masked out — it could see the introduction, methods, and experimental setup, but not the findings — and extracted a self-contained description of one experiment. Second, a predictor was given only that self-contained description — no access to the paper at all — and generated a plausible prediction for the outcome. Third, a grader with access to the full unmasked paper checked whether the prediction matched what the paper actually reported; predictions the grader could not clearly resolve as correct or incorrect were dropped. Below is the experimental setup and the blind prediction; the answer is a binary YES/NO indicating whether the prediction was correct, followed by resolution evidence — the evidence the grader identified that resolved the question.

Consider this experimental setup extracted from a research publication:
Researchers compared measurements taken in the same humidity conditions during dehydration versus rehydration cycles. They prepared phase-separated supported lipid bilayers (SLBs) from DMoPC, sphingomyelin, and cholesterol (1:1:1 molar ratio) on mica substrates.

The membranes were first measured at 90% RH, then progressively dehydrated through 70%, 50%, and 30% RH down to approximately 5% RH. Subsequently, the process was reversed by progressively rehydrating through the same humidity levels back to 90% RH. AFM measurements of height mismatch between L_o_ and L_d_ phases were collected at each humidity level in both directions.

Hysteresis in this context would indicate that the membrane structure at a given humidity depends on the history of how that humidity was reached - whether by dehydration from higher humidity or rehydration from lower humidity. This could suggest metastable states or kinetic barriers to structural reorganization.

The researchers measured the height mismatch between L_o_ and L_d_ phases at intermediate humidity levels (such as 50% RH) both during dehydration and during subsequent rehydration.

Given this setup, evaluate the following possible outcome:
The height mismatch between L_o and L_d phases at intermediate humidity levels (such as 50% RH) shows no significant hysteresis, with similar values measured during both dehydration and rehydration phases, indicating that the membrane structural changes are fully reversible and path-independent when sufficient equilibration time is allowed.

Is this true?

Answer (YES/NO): YES